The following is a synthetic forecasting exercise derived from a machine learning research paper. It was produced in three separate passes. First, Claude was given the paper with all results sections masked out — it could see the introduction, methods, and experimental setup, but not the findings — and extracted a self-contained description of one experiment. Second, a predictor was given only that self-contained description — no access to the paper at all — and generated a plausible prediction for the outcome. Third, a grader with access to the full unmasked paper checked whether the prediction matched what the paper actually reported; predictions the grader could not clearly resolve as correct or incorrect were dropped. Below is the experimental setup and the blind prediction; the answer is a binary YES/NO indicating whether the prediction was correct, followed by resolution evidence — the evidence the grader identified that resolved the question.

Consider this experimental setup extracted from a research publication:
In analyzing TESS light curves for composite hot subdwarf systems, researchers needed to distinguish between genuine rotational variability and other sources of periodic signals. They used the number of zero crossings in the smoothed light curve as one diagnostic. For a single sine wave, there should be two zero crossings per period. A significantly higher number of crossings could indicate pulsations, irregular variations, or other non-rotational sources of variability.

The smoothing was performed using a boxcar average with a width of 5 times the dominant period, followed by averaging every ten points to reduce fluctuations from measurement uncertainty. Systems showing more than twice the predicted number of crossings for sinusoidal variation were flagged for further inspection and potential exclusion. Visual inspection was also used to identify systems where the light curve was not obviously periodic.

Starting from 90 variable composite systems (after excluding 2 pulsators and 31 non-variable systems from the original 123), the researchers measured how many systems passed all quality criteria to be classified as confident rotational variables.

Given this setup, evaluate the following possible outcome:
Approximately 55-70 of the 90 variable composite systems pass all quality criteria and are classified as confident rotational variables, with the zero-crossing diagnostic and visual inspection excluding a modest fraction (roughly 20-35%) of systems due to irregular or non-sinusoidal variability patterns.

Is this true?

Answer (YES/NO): YES